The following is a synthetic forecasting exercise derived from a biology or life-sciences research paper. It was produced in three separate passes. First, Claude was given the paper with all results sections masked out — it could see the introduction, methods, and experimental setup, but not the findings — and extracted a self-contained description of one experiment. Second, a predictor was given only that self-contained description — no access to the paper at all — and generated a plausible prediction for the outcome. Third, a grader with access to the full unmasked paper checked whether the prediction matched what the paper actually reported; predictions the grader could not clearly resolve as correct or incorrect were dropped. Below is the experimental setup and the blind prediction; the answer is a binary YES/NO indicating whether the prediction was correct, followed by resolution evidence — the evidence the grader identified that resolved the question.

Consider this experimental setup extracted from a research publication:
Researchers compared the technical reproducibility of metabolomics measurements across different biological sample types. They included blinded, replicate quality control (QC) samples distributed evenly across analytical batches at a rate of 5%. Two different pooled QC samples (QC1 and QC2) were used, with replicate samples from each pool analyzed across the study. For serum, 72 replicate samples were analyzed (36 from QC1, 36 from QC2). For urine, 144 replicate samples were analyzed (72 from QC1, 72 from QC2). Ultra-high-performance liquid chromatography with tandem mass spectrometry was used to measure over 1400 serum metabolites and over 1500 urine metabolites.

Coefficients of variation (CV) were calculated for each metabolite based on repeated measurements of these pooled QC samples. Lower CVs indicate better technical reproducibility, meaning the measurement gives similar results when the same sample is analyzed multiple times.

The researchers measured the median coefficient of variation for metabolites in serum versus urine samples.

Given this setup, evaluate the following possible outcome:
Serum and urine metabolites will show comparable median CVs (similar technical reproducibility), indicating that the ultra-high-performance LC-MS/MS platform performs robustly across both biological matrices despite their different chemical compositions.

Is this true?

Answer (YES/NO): NO